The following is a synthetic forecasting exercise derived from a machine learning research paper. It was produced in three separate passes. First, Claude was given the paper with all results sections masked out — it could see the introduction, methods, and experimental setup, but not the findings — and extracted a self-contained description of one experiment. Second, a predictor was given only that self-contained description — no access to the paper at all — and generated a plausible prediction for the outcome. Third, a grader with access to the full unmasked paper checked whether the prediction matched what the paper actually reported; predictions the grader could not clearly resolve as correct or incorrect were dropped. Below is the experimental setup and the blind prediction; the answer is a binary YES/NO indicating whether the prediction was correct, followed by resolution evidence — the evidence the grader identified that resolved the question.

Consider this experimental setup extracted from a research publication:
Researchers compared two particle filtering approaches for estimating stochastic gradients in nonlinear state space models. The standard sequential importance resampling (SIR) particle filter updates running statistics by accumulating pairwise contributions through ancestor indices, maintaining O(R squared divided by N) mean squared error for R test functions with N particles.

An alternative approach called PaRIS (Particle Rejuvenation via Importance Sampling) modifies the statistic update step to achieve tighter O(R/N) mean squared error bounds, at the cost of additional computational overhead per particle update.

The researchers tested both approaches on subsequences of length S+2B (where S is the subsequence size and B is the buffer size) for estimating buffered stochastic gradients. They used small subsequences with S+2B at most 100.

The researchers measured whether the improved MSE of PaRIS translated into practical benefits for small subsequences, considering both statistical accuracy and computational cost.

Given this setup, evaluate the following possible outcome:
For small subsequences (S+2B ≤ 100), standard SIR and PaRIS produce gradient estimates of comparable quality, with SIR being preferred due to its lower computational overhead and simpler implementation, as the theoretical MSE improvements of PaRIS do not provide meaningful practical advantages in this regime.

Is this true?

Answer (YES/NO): YES